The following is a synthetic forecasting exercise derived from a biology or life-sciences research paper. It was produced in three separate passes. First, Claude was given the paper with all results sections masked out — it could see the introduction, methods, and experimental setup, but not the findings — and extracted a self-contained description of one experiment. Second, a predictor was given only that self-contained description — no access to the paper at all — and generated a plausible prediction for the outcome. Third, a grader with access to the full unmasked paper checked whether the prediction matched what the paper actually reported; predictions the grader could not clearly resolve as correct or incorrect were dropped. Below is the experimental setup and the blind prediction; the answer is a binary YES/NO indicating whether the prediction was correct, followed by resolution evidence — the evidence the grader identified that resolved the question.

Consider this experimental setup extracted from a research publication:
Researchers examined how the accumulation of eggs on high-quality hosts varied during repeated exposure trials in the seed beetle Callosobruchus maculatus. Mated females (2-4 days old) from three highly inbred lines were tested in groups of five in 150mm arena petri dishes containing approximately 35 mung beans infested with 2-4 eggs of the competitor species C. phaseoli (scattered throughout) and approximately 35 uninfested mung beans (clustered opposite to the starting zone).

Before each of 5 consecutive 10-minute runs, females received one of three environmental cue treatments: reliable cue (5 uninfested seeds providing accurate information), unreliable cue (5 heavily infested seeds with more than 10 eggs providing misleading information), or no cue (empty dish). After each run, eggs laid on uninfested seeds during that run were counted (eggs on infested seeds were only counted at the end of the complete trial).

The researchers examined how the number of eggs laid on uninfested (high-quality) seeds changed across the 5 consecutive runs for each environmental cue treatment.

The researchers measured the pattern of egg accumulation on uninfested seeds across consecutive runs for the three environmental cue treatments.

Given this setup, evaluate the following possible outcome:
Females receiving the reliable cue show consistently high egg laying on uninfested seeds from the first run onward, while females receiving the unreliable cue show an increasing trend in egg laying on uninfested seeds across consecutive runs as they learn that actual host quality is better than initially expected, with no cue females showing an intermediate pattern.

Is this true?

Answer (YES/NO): NO